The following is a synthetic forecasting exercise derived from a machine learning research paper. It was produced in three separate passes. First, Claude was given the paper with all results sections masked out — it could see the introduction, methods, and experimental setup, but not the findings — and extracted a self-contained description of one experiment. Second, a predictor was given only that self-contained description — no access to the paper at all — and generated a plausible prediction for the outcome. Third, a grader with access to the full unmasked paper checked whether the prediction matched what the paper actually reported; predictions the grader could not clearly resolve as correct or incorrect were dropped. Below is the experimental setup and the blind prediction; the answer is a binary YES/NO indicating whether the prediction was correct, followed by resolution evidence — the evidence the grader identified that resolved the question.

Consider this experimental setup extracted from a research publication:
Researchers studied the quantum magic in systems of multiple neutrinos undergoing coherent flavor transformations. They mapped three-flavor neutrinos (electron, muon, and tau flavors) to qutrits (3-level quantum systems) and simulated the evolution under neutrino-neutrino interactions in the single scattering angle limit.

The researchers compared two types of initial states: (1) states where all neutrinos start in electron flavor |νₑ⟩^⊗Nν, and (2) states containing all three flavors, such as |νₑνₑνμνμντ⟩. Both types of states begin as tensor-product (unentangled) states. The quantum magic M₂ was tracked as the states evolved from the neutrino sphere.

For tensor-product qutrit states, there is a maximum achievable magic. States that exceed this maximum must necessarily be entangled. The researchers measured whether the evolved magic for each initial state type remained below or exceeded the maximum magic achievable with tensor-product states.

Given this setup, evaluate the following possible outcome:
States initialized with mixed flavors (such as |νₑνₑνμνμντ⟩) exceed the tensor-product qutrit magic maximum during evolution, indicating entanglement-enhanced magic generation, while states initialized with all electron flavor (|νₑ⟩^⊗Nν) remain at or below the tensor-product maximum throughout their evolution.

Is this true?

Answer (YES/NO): YES